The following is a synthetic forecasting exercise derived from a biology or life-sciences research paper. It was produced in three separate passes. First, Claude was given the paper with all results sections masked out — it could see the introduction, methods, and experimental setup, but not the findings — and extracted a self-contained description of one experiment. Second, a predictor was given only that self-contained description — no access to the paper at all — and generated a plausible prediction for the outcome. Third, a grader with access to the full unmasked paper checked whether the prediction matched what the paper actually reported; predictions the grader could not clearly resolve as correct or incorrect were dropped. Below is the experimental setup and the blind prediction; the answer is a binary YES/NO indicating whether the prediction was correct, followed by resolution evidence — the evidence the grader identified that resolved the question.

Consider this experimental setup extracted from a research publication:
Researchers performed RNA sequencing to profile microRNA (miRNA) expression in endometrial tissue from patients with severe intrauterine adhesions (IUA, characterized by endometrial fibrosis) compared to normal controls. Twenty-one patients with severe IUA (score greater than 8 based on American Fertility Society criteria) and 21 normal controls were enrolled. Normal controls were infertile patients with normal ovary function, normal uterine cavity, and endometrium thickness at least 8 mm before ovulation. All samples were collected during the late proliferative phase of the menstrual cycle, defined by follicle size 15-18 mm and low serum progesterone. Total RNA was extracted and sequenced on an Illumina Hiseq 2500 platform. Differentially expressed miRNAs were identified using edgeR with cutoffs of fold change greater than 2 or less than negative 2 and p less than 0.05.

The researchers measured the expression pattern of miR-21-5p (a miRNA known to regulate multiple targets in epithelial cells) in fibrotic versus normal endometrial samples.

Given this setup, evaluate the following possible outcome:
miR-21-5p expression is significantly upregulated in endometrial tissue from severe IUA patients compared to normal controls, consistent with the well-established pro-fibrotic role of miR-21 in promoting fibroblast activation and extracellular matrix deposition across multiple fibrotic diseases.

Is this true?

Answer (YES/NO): NO